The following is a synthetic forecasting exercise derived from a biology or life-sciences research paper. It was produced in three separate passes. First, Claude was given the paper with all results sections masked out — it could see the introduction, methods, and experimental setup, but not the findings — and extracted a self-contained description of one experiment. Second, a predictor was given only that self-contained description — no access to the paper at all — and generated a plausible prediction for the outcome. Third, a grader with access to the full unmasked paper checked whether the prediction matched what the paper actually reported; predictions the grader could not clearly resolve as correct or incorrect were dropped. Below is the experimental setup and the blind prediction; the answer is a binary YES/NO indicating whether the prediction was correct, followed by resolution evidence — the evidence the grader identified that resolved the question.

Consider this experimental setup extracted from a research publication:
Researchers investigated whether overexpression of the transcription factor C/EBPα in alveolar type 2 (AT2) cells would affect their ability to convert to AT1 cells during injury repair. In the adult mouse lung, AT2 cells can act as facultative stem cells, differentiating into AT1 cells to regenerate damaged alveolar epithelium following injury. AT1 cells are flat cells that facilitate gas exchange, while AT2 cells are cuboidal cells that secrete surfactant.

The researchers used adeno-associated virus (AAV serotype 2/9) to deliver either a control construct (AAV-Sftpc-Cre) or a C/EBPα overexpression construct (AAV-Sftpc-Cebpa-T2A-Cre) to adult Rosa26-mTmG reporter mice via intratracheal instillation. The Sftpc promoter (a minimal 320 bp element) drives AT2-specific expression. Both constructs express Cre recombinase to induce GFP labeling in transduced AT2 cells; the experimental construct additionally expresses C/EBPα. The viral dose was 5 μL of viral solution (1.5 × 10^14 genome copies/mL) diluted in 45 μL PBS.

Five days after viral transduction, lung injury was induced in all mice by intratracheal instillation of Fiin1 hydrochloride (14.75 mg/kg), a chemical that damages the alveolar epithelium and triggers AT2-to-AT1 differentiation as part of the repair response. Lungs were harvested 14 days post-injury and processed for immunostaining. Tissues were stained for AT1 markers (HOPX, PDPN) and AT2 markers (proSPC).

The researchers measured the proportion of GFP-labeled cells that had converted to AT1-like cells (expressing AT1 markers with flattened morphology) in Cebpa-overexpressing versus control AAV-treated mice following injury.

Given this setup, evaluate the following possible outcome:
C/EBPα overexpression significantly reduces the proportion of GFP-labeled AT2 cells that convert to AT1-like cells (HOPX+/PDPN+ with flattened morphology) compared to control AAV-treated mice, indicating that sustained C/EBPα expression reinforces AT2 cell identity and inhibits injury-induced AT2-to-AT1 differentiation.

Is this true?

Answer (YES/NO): YES